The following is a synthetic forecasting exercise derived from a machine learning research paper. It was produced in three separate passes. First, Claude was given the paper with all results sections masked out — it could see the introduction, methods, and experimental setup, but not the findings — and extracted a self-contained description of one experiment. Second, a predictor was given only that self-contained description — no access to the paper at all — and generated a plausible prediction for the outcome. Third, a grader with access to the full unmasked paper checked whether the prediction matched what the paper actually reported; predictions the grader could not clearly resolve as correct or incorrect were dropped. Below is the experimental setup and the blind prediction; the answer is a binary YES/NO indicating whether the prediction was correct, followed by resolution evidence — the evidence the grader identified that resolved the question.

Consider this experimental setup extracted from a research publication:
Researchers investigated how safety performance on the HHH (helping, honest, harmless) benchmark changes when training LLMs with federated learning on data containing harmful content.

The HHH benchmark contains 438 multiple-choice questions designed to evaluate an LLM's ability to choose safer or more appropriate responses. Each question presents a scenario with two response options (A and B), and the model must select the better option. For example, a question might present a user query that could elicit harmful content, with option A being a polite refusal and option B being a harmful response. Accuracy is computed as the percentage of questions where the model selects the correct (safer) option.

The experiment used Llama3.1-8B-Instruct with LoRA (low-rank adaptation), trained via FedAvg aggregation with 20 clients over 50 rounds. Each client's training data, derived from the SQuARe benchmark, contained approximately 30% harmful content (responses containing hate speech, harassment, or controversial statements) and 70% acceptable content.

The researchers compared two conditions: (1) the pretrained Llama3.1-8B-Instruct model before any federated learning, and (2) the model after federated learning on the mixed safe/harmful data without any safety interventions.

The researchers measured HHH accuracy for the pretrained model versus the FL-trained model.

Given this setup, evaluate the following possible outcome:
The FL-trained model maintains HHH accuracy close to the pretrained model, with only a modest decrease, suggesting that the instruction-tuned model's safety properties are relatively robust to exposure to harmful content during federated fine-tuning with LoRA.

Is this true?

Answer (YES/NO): NO